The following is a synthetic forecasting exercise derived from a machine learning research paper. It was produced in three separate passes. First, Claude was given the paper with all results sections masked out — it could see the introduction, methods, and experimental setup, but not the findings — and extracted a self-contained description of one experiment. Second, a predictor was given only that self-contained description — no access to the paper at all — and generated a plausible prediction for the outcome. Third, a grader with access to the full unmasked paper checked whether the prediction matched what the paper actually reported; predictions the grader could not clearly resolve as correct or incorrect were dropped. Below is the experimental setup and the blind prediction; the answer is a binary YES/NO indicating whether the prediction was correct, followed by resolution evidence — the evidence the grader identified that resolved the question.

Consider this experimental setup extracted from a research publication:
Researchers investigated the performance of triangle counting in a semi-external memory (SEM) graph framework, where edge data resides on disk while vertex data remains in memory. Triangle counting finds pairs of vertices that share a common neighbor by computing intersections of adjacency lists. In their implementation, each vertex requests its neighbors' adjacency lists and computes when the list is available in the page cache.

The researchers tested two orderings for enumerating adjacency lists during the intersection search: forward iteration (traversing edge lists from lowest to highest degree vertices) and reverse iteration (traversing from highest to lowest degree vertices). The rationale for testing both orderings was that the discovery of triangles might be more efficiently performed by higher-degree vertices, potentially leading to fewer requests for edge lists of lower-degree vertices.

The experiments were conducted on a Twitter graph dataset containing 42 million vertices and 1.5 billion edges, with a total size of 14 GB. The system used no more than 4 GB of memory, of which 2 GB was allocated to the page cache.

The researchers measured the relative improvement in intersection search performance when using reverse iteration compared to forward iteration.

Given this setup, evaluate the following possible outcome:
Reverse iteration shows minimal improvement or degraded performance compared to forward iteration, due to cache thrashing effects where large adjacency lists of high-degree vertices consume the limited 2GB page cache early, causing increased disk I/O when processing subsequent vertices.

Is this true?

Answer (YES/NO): NO